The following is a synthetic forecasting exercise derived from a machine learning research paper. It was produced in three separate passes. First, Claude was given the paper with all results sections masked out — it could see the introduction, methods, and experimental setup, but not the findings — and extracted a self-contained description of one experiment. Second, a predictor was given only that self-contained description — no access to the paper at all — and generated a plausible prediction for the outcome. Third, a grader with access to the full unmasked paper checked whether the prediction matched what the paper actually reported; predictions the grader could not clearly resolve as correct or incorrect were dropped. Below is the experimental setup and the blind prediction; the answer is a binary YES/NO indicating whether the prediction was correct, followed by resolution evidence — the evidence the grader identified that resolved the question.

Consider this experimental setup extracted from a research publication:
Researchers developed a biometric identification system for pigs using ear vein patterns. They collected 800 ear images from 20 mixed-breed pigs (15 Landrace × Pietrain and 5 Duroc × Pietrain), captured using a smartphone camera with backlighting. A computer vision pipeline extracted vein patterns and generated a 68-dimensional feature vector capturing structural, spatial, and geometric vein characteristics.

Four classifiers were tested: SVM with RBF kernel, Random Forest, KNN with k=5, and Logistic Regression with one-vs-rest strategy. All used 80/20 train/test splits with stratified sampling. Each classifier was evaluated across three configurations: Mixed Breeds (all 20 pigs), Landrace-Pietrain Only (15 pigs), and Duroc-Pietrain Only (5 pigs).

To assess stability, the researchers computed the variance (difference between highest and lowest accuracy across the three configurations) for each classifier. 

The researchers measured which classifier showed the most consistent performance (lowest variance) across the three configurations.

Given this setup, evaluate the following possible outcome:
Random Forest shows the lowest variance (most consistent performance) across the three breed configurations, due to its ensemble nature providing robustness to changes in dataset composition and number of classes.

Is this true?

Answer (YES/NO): NO